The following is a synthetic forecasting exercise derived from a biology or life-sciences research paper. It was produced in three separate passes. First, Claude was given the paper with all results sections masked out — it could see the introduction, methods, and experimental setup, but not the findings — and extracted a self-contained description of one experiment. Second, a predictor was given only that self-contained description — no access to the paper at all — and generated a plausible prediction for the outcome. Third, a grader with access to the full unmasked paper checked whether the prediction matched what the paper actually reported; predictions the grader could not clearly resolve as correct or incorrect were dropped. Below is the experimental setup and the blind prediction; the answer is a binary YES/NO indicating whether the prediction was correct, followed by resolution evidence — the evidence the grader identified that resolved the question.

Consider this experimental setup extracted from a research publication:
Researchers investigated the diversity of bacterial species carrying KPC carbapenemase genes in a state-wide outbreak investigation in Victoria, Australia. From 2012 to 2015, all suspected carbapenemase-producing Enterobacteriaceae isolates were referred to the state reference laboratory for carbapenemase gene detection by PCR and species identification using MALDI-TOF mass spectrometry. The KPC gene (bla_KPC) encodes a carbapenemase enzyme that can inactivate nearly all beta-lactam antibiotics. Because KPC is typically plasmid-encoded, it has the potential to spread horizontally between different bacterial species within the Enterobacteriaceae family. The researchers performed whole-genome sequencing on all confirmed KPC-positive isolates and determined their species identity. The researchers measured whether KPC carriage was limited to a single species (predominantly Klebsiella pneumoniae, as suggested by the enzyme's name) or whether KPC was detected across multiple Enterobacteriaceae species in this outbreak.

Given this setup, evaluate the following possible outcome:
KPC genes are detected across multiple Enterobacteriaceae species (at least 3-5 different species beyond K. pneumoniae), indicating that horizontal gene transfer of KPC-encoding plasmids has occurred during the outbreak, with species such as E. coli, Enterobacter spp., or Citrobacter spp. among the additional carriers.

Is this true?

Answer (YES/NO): NO